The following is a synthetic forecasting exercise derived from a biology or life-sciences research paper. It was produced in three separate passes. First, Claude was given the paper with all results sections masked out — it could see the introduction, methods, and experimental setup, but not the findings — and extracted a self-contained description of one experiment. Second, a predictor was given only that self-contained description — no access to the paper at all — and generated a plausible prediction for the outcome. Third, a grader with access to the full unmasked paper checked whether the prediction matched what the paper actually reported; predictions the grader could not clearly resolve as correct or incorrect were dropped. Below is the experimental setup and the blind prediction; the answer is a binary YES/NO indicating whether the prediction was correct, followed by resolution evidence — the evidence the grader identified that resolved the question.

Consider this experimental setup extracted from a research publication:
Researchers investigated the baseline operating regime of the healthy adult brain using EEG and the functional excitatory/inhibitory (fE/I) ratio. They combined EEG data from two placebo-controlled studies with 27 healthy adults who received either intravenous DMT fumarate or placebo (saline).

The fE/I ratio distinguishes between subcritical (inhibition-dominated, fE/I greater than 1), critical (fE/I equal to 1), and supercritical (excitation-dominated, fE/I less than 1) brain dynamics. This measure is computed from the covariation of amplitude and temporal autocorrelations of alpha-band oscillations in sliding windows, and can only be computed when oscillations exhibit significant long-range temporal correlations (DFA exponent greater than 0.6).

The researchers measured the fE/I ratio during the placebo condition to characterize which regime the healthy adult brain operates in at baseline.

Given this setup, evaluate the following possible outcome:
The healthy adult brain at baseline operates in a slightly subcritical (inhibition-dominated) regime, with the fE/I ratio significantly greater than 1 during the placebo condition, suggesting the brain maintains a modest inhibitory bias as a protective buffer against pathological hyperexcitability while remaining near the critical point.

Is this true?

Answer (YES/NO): NO